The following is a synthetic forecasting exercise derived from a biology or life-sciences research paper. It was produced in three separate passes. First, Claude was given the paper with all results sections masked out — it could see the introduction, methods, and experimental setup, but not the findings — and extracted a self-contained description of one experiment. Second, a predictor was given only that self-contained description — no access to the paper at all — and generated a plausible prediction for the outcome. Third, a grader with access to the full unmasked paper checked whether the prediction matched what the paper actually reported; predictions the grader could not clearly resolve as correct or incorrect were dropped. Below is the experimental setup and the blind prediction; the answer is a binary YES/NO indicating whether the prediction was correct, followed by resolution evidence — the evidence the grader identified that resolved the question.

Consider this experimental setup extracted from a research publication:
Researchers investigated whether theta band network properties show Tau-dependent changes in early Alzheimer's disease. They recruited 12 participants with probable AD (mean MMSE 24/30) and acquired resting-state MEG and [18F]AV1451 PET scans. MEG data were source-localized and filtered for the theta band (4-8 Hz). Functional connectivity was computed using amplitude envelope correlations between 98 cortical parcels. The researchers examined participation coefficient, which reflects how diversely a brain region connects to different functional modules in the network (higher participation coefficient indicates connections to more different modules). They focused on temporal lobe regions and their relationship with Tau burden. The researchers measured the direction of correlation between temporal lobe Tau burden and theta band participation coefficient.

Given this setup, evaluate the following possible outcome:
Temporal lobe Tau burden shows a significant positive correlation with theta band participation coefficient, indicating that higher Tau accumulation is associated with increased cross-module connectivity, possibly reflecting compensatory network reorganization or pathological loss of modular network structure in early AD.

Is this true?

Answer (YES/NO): YES